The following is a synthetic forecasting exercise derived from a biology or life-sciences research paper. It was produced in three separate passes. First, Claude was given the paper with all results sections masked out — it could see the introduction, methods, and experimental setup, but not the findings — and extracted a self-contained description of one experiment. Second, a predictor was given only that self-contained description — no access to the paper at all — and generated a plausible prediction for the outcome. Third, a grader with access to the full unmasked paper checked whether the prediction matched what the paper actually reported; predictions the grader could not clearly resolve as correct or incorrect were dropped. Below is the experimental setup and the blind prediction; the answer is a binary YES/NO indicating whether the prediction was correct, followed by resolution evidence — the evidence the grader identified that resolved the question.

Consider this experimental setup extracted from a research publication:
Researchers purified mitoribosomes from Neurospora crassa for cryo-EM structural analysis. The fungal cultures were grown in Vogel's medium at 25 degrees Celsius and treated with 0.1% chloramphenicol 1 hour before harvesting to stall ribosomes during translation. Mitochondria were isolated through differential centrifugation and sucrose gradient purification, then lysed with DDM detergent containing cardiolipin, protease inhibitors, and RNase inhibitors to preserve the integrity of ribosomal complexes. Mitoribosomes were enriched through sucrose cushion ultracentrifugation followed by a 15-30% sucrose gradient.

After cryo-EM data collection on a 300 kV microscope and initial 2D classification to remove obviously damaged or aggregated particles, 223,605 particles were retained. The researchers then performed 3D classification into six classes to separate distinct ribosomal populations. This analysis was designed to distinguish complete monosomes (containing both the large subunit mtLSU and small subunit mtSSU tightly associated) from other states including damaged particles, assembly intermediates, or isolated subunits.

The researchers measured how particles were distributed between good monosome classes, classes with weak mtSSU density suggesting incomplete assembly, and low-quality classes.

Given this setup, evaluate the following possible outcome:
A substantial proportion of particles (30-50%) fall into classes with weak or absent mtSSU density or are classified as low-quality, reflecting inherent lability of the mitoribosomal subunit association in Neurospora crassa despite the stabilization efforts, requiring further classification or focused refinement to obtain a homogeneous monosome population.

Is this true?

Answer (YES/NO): YES